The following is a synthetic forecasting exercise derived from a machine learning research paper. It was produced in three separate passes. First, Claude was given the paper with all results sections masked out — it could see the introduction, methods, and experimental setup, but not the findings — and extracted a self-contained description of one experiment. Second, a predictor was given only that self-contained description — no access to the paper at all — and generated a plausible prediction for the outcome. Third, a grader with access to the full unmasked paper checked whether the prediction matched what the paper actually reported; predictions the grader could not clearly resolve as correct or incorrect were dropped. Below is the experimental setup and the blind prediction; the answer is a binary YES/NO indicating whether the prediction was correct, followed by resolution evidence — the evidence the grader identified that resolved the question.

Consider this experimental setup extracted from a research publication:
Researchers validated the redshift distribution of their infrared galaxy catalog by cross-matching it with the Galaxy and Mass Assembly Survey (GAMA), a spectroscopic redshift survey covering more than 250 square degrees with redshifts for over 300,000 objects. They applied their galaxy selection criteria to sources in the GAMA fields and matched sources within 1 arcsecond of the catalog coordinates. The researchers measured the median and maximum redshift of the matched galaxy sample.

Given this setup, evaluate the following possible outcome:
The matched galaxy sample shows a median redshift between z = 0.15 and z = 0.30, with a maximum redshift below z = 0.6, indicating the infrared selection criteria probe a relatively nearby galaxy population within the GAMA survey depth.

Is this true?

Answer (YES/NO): NO